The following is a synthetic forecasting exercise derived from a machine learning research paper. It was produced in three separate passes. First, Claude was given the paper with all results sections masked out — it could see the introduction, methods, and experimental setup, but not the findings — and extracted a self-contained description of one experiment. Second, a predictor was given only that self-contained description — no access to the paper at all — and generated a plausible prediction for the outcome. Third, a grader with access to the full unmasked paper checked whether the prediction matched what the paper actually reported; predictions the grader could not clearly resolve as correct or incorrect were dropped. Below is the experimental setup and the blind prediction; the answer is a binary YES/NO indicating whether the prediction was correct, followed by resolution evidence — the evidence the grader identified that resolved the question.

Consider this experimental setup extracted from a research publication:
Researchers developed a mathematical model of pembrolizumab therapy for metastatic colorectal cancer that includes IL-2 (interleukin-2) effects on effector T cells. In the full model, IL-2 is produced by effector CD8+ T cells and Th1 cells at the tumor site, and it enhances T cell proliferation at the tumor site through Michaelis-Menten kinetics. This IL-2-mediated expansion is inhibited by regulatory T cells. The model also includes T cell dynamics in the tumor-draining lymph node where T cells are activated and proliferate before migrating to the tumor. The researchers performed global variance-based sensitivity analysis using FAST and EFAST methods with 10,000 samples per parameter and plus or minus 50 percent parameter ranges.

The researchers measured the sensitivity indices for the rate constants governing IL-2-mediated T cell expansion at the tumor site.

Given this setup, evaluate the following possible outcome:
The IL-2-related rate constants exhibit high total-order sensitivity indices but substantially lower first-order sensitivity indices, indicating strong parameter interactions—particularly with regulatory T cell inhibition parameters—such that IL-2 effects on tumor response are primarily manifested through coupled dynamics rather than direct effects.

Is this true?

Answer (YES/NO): NO